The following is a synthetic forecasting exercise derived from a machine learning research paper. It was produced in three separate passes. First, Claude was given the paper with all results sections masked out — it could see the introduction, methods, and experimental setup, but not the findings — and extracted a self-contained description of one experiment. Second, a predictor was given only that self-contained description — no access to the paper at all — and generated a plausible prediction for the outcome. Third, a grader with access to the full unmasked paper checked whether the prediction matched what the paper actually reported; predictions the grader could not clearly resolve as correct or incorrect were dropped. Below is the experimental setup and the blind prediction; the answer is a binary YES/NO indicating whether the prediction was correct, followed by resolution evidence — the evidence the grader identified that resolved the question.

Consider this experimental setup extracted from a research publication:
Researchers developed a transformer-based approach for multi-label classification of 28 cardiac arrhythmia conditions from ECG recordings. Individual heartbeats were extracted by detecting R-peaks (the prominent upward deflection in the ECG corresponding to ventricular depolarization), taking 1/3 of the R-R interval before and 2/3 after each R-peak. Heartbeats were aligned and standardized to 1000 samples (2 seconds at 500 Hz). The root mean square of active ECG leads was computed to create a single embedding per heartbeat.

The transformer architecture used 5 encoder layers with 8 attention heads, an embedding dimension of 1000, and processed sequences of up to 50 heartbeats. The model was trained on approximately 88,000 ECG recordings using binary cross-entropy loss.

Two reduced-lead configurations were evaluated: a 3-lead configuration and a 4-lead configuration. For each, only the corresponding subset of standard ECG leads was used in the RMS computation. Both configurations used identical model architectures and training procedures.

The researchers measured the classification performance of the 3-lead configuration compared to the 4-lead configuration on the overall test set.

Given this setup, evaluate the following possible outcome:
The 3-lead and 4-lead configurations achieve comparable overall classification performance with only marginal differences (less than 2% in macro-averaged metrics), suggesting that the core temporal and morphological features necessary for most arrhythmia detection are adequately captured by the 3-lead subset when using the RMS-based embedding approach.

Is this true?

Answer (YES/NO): YES